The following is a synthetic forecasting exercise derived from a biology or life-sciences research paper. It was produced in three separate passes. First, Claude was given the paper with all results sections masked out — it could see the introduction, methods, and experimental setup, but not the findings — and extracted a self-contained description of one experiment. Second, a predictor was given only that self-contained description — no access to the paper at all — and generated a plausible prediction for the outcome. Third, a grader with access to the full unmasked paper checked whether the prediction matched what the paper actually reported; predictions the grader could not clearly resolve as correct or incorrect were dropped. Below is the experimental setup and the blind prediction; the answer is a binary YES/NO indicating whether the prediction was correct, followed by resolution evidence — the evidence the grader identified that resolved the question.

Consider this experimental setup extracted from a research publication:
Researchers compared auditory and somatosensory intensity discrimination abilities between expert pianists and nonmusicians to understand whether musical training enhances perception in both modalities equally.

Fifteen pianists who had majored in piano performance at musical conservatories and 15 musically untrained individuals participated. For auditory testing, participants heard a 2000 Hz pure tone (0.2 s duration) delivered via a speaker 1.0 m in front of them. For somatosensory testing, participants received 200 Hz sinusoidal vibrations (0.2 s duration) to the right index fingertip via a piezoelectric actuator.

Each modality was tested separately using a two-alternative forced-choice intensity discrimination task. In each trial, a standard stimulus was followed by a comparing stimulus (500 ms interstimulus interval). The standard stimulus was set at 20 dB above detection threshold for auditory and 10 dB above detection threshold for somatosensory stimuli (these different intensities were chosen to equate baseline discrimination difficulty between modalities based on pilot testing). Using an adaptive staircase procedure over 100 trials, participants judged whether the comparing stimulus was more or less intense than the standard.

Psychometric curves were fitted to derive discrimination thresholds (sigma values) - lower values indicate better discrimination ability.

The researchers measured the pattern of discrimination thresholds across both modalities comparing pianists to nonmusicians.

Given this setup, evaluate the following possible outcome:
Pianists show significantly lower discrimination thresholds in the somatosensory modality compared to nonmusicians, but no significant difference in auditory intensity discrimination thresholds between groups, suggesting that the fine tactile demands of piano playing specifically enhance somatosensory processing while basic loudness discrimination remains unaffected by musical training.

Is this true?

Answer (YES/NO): NO